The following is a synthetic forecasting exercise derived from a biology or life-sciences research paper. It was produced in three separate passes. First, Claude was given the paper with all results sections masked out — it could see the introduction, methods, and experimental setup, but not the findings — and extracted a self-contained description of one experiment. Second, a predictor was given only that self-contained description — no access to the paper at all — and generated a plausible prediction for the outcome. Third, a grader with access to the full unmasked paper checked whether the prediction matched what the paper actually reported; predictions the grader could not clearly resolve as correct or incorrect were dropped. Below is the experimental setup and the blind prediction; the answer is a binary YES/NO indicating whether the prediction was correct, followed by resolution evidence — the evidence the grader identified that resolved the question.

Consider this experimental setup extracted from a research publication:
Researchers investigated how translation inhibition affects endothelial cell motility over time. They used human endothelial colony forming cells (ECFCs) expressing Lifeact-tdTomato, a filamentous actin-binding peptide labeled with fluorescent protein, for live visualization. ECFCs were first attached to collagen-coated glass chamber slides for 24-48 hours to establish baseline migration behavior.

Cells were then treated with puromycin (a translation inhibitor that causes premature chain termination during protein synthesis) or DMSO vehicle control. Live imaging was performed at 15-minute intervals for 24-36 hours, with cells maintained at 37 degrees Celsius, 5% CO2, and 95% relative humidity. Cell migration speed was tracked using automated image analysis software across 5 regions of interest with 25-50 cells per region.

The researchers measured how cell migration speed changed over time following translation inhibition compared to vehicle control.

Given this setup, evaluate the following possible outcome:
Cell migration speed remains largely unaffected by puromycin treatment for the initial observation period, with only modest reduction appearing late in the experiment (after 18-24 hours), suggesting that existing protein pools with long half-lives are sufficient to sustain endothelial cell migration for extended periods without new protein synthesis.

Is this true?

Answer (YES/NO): NO